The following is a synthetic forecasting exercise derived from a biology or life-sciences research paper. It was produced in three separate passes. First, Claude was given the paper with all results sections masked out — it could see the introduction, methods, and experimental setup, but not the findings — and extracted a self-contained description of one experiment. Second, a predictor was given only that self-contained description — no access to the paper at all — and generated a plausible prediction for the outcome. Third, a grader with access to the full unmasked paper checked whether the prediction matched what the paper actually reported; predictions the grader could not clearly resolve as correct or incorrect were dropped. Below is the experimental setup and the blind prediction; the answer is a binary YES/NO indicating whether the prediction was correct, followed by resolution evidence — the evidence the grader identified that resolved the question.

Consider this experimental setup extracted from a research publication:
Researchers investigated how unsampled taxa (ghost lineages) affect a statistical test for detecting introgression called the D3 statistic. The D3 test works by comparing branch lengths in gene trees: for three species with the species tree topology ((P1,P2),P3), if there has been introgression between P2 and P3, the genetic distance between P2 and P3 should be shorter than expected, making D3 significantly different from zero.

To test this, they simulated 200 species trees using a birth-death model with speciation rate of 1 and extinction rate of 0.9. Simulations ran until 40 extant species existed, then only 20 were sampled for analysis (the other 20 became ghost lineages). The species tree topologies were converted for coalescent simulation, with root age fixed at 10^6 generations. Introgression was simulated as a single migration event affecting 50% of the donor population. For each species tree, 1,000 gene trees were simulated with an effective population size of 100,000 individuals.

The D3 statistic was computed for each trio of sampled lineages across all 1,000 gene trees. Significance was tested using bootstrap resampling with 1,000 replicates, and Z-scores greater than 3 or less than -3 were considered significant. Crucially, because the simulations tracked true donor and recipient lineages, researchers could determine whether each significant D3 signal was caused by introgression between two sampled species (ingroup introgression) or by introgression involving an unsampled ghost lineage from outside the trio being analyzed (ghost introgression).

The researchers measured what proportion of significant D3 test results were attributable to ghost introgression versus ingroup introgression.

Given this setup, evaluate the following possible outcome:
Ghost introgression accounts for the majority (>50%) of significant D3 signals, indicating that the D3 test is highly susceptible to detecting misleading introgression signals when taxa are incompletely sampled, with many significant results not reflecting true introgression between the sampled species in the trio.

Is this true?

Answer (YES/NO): YES